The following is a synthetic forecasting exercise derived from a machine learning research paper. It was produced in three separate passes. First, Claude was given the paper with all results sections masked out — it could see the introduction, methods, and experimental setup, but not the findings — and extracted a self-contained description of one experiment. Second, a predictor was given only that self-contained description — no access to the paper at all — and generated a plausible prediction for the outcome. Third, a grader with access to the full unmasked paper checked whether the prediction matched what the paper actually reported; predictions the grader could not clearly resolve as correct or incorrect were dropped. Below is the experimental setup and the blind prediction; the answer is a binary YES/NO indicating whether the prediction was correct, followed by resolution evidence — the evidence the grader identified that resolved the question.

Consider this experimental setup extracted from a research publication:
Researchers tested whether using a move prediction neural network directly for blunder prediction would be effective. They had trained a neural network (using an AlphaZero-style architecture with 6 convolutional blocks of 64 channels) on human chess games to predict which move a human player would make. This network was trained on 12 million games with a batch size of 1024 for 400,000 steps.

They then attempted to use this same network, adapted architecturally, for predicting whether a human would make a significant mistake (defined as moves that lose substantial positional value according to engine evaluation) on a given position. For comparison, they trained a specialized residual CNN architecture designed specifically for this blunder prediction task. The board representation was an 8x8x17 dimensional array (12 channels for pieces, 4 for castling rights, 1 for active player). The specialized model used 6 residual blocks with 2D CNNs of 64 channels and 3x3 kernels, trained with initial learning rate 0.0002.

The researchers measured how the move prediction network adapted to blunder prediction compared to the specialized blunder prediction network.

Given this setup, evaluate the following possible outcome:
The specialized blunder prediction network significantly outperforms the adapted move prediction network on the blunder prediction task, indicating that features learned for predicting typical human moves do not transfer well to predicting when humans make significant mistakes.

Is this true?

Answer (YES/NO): YES